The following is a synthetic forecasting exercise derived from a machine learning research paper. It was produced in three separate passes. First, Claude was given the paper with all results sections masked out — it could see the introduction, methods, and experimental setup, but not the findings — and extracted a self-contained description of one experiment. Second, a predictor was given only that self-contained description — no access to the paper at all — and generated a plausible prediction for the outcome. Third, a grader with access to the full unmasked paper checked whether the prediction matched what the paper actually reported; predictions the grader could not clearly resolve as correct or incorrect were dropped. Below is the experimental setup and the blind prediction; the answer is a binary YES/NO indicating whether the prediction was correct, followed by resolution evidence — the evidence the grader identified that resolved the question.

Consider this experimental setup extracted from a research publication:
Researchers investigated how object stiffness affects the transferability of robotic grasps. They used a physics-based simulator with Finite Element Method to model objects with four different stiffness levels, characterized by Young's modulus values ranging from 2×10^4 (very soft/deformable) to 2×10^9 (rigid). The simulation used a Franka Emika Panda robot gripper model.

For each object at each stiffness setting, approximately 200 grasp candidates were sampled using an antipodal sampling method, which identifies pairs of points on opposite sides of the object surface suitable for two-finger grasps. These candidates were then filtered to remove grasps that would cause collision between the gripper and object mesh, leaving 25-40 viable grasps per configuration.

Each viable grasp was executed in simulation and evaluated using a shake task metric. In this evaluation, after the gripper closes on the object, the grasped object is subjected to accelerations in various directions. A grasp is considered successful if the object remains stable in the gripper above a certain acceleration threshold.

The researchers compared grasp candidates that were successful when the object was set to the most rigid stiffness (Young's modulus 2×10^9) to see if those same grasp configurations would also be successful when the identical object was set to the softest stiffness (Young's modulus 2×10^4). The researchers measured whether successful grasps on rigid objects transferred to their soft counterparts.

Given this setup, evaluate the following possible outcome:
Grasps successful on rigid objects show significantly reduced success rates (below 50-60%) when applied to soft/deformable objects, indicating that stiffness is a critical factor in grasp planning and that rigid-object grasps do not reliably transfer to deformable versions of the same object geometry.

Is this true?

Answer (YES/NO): YES